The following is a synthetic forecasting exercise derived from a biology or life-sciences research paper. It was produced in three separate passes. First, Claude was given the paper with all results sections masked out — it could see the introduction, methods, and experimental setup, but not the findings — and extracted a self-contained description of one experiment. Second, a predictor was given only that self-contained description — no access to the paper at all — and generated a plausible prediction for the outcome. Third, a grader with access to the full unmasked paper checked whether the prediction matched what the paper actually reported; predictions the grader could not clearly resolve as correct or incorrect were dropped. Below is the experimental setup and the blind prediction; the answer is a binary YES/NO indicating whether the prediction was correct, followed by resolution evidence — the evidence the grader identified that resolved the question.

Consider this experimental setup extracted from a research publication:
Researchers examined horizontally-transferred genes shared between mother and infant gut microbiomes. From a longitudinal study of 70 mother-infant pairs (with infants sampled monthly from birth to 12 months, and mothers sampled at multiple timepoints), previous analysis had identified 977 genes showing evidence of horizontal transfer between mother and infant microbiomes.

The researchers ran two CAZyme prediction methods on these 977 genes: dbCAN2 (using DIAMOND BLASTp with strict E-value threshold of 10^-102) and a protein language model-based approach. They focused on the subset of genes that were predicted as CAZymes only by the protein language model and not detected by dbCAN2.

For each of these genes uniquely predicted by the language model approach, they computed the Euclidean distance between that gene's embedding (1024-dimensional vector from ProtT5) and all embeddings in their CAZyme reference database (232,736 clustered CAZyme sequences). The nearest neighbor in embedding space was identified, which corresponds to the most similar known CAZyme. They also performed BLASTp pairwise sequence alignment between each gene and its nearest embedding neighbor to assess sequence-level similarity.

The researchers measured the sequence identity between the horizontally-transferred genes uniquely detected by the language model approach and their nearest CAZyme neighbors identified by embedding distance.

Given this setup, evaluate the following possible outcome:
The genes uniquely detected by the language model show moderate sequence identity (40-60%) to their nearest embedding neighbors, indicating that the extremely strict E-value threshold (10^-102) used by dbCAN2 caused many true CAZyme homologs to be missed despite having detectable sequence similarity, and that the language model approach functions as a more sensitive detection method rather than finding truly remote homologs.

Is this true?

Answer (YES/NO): NO